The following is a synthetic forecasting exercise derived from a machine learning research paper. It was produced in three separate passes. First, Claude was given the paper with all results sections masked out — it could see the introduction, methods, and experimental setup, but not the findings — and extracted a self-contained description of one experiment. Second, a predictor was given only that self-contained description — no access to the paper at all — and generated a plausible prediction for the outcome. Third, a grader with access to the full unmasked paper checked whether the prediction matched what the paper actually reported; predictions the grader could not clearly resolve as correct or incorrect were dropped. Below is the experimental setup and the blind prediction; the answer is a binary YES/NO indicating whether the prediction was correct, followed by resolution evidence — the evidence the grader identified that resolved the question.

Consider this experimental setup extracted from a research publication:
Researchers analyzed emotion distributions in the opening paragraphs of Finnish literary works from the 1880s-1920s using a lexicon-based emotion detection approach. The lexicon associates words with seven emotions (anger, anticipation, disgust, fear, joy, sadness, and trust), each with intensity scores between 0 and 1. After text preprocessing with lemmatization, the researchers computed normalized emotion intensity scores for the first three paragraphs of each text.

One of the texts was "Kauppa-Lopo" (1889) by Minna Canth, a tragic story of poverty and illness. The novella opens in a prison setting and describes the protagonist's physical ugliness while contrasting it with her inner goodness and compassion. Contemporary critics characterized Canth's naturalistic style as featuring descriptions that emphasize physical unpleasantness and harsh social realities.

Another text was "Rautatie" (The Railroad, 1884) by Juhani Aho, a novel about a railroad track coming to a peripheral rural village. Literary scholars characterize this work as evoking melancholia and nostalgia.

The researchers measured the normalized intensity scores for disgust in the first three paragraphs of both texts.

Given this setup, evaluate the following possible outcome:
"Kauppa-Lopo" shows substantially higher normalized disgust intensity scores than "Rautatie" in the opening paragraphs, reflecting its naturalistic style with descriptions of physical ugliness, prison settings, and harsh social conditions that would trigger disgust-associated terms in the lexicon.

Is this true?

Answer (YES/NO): YES